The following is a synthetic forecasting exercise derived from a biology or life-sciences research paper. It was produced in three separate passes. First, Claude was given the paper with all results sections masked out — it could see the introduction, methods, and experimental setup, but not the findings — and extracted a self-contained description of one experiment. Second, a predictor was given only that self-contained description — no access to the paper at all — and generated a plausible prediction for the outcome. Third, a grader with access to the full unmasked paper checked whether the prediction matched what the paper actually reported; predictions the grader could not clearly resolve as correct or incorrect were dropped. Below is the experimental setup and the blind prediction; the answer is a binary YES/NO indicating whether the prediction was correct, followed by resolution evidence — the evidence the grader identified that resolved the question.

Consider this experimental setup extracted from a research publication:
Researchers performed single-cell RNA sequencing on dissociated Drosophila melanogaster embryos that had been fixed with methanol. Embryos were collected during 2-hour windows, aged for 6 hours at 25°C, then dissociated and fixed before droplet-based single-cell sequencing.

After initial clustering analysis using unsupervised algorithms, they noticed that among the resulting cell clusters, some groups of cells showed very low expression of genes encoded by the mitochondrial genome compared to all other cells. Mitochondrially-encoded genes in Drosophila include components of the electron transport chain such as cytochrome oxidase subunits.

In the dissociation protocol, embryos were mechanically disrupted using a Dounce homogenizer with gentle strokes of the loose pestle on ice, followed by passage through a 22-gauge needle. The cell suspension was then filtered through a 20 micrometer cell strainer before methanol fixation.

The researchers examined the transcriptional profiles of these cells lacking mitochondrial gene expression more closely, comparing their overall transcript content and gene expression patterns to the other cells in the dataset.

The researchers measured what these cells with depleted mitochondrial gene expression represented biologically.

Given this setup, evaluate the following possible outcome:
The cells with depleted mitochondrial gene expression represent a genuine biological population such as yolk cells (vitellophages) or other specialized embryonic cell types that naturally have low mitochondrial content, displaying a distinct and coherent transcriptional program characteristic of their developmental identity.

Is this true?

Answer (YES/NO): NO